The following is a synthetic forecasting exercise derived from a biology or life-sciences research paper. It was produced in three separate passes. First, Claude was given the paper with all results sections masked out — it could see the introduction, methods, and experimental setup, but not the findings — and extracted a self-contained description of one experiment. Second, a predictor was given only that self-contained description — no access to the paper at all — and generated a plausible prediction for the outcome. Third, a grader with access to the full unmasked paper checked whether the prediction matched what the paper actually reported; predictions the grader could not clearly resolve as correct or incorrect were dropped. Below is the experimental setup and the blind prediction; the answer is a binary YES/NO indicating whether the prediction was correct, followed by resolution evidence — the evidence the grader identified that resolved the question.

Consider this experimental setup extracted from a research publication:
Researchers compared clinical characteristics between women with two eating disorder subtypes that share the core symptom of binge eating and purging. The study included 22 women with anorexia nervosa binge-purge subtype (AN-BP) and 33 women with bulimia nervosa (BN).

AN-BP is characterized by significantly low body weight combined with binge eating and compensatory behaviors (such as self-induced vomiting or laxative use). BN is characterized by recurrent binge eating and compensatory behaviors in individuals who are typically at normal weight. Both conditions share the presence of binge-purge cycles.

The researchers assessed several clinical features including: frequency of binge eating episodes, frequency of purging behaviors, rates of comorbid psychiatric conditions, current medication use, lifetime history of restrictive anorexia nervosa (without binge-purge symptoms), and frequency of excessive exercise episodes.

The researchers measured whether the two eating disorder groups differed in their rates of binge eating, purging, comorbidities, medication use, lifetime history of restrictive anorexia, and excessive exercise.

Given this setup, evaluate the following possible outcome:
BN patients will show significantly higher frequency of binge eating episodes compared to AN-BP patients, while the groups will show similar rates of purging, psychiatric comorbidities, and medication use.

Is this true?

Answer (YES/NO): NO